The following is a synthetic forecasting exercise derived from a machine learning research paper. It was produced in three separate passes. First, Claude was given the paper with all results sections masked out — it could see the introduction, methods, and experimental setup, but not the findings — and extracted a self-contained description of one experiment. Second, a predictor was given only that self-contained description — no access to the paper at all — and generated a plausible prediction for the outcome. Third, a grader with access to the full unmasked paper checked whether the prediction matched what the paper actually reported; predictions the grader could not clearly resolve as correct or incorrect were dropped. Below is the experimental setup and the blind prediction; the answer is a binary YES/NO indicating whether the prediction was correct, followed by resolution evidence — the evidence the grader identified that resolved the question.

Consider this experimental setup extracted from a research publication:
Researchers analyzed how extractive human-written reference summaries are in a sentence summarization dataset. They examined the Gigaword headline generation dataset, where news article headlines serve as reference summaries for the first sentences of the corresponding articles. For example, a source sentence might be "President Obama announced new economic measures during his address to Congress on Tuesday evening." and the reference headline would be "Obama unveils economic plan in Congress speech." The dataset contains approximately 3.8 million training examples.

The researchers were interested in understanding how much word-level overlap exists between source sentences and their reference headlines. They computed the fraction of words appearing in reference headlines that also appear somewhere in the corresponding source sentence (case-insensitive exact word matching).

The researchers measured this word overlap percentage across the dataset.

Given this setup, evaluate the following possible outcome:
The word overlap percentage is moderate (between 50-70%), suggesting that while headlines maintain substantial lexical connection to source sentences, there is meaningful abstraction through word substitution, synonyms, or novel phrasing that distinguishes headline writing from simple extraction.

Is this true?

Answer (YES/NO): NO